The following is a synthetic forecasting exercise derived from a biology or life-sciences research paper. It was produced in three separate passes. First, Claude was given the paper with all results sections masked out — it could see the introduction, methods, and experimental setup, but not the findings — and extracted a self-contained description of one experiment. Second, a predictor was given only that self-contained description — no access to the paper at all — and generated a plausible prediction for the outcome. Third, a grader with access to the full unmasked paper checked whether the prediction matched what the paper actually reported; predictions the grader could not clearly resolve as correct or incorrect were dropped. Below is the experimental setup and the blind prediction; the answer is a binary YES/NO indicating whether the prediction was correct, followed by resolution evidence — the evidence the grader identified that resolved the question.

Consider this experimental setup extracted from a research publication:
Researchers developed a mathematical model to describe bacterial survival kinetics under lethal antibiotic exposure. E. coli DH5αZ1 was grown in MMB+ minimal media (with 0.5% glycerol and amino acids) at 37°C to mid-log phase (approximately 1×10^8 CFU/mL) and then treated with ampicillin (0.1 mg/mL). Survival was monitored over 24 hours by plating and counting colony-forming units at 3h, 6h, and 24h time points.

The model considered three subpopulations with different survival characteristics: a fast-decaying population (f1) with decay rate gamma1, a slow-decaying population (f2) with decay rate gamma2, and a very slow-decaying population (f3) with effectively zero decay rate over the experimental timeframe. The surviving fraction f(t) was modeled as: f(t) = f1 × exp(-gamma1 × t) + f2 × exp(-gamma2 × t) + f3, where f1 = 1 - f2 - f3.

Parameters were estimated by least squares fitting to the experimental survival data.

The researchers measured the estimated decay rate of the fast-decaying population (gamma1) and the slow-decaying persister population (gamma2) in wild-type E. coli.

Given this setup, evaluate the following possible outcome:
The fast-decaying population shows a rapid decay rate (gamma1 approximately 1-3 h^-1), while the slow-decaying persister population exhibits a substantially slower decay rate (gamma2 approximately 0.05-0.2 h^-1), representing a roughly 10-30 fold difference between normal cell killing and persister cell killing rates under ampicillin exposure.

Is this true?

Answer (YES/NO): NO